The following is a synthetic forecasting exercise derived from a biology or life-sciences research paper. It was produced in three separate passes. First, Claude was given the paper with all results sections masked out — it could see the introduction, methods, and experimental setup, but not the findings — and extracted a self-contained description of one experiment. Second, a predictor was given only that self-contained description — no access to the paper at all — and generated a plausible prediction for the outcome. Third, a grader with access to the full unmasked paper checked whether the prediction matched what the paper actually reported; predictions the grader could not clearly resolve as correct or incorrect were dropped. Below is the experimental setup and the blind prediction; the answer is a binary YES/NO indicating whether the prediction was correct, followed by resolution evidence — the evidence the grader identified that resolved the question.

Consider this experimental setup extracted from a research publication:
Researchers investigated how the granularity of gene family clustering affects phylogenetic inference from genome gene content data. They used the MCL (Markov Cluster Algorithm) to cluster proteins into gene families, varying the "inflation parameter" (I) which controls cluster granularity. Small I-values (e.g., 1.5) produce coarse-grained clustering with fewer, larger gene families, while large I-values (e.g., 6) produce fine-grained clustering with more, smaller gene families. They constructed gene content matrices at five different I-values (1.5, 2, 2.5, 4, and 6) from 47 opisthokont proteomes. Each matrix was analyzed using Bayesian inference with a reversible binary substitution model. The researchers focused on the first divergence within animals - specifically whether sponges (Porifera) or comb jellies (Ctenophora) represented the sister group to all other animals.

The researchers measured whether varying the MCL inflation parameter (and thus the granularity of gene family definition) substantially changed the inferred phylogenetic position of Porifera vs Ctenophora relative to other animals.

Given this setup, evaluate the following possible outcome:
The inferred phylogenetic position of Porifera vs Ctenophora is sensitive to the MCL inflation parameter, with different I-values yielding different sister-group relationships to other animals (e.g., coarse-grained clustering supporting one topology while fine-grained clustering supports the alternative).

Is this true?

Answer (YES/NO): NO